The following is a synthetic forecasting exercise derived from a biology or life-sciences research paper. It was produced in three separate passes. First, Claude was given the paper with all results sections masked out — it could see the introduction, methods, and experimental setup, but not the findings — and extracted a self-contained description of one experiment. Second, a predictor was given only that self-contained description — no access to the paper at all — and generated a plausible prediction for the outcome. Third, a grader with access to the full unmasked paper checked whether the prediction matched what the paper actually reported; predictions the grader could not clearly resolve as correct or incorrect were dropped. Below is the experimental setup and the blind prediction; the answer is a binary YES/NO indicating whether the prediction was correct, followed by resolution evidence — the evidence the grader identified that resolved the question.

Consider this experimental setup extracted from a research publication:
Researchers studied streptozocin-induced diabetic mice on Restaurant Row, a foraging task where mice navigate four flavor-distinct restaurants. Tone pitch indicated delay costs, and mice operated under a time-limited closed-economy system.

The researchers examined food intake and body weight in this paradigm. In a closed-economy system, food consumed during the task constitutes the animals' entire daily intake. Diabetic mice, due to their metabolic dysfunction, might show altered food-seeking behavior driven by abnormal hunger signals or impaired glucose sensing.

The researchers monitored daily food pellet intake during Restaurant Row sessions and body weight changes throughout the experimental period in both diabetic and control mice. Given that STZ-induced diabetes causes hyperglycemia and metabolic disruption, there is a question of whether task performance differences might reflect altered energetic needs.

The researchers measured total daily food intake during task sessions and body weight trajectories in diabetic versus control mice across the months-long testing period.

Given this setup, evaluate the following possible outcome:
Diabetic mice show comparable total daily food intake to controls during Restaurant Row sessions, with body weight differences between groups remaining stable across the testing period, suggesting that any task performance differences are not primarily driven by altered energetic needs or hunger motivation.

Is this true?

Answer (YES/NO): NO